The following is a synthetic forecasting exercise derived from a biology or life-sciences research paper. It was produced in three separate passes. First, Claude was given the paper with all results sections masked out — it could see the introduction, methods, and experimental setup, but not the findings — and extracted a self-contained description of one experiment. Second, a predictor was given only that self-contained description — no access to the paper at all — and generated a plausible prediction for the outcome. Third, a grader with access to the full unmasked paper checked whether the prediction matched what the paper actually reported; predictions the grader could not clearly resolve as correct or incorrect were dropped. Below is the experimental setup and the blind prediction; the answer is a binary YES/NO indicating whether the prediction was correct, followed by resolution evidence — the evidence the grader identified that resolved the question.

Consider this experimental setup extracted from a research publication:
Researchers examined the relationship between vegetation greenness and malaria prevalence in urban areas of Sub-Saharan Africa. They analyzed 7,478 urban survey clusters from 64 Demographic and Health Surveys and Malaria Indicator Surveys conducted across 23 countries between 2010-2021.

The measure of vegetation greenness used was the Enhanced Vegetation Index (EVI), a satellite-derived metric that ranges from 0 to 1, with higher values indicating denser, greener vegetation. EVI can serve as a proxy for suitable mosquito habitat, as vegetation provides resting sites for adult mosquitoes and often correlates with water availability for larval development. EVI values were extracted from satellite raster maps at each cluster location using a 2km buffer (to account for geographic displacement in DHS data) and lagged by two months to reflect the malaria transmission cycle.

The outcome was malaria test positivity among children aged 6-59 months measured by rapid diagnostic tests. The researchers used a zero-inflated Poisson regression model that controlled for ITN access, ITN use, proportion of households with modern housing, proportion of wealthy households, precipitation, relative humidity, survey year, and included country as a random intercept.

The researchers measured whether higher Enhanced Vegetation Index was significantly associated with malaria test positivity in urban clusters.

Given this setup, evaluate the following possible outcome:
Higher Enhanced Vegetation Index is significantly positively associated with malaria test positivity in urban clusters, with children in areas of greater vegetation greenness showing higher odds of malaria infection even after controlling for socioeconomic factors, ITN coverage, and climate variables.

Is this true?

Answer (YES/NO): YES